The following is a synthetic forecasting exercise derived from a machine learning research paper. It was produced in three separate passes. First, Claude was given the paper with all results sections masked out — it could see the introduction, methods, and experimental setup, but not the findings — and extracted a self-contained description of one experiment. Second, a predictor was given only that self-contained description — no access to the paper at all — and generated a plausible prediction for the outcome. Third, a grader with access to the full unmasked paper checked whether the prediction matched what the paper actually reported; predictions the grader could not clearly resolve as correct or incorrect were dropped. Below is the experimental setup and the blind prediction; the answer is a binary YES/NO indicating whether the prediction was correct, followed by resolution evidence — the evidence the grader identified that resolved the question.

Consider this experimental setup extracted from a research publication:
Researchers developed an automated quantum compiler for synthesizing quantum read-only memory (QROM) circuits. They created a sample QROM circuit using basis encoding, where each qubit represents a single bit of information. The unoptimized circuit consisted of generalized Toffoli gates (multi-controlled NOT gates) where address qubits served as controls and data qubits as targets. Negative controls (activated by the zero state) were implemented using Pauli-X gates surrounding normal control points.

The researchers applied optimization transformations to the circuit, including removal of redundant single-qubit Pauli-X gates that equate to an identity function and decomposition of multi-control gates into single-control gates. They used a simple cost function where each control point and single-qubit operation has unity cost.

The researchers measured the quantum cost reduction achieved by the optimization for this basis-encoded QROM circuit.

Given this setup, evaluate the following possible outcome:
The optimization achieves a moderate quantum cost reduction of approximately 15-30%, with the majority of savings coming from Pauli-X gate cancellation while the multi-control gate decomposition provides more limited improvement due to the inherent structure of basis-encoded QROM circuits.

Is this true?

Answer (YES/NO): YES